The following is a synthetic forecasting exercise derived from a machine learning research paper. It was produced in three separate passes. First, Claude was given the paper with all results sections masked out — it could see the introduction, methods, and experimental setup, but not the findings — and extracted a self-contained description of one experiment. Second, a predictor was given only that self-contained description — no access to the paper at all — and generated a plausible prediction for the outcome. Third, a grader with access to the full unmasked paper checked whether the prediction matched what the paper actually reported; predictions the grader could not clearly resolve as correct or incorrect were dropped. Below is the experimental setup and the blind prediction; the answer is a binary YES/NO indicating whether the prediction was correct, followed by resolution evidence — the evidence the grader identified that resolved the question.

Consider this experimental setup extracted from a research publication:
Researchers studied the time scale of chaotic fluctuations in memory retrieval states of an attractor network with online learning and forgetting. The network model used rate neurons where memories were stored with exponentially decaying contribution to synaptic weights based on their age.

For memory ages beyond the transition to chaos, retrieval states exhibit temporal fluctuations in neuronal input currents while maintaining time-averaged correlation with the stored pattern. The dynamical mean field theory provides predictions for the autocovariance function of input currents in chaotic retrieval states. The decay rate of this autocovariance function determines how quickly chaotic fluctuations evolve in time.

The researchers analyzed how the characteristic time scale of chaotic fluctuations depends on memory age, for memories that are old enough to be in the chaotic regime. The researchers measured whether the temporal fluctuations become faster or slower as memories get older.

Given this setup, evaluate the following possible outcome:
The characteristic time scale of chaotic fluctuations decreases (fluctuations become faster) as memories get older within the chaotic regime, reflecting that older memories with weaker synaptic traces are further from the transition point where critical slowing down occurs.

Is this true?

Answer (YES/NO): YES